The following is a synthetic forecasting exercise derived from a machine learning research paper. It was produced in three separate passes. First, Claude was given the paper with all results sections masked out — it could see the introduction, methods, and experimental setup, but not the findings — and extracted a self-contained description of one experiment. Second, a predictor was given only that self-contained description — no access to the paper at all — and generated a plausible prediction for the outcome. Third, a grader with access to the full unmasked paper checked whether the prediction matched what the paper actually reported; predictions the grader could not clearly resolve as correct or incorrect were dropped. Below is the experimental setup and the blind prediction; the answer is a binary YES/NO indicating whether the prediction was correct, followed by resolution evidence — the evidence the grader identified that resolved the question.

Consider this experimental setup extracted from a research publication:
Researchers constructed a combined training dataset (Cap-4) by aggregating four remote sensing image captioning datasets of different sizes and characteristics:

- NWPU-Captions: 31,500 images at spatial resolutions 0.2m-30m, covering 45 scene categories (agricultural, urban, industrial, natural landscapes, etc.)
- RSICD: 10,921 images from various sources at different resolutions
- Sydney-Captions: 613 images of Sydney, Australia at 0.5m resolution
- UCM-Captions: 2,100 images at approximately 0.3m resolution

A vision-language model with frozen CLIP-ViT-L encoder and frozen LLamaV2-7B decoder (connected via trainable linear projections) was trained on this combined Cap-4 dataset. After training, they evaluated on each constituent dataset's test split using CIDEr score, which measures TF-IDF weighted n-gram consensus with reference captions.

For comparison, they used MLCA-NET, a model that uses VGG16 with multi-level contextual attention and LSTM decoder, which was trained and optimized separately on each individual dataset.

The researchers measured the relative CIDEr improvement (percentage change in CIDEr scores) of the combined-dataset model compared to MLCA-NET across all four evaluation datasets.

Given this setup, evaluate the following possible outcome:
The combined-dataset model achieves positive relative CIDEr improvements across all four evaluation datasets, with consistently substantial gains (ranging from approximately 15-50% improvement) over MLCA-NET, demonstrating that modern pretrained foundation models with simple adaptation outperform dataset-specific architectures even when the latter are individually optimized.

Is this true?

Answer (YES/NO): NO